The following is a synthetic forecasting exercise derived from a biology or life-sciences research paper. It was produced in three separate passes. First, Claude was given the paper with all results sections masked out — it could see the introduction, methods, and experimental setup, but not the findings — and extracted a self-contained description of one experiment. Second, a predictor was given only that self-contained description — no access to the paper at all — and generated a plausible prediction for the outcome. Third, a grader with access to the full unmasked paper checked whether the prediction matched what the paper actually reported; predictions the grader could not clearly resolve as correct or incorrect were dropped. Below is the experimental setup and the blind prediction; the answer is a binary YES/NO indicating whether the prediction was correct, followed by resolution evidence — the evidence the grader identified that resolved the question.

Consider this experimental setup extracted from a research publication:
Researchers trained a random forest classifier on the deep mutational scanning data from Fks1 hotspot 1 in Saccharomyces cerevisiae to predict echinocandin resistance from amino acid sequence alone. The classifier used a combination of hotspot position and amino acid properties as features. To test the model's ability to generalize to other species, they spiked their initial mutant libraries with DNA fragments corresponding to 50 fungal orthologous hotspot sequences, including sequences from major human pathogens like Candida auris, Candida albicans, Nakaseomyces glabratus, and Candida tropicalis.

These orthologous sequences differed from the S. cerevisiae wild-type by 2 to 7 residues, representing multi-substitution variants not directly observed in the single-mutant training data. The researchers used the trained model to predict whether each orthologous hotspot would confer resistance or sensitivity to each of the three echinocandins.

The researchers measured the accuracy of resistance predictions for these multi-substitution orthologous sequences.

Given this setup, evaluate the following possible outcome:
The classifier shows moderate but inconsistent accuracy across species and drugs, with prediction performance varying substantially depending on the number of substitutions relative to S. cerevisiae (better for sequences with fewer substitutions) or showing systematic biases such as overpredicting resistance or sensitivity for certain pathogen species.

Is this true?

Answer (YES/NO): NO